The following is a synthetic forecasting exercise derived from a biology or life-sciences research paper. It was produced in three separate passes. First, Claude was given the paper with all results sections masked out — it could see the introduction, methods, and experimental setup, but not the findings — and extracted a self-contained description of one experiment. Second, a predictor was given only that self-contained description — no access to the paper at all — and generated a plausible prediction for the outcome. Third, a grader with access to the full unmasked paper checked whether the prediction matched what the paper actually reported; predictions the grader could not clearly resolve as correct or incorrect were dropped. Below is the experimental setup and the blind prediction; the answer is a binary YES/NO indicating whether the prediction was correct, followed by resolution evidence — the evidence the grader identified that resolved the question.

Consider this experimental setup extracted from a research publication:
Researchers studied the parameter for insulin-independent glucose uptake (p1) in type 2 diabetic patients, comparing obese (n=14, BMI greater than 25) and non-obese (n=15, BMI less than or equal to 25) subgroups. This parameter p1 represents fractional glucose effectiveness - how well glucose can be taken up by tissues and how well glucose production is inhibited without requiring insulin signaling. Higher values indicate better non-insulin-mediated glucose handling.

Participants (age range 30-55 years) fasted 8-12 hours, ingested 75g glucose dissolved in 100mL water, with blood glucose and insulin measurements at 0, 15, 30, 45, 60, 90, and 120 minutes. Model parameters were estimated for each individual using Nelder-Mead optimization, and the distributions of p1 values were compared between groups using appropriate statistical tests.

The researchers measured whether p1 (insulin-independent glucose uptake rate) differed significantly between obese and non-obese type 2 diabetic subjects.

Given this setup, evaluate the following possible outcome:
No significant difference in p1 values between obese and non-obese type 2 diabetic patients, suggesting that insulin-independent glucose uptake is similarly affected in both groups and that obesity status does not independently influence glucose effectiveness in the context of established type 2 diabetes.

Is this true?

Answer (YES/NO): NO